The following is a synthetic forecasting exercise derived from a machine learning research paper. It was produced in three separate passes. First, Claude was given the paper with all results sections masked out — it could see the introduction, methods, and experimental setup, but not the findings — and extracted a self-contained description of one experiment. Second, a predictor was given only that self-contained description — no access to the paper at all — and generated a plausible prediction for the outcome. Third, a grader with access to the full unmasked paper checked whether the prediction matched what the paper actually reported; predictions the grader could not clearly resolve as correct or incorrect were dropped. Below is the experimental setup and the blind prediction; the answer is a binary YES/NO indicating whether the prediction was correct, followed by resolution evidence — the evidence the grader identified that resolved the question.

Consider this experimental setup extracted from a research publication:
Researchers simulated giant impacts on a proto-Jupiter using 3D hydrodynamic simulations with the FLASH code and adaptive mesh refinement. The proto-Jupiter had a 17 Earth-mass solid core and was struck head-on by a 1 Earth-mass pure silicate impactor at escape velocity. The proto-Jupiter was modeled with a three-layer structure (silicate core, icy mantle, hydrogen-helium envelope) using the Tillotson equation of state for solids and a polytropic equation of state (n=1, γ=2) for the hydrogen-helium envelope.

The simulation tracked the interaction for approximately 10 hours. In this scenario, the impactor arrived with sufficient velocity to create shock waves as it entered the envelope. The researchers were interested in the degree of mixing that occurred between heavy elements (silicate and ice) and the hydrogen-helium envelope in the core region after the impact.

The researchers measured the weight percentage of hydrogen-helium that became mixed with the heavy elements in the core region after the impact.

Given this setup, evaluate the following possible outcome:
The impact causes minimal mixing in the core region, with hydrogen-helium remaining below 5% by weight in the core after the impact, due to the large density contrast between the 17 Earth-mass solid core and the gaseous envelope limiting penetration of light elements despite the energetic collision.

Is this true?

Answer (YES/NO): NO